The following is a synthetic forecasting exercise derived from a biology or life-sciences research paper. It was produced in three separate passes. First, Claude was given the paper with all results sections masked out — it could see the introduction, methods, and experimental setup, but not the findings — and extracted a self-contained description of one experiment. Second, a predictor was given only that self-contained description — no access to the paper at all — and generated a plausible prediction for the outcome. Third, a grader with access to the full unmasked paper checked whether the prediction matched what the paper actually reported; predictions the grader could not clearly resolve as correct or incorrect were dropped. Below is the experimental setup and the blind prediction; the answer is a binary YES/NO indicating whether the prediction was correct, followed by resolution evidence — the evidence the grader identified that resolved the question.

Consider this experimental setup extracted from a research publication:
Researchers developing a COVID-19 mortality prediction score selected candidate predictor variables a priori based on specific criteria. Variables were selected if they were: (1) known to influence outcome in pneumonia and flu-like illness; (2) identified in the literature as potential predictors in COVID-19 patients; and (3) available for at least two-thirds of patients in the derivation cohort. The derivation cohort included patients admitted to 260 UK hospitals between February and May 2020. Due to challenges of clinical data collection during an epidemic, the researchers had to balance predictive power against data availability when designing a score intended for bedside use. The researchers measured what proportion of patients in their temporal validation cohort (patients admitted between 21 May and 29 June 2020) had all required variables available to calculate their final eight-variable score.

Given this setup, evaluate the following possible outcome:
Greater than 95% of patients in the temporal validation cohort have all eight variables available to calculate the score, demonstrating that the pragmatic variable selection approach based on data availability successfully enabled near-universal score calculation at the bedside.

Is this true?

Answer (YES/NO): NO